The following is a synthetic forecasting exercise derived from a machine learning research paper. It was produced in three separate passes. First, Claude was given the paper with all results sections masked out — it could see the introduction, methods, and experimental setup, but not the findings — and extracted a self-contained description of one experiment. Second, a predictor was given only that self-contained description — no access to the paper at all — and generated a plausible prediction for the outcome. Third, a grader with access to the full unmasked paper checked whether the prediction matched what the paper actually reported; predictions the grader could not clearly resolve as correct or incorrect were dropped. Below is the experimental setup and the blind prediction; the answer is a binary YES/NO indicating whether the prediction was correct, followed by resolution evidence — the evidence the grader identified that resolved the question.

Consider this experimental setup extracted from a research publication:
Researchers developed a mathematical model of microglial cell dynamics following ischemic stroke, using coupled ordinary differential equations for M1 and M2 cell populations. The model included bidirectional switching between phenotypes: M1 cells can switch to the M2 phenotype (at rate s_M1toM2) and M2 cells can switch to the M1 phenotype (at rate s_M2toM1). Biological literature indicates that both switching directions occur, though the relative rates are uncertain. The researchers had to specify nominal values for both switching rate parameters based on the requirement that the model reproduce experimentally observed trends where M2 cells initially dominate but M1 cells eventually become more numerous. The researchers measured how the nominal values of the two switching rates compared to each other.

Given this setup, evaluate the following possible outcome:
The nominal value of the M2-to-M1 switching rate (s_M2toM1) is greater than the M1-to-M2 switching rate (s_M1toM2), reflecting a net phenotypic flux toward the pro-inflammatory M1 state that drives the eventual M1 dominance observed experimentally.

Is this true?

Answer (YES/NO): YES